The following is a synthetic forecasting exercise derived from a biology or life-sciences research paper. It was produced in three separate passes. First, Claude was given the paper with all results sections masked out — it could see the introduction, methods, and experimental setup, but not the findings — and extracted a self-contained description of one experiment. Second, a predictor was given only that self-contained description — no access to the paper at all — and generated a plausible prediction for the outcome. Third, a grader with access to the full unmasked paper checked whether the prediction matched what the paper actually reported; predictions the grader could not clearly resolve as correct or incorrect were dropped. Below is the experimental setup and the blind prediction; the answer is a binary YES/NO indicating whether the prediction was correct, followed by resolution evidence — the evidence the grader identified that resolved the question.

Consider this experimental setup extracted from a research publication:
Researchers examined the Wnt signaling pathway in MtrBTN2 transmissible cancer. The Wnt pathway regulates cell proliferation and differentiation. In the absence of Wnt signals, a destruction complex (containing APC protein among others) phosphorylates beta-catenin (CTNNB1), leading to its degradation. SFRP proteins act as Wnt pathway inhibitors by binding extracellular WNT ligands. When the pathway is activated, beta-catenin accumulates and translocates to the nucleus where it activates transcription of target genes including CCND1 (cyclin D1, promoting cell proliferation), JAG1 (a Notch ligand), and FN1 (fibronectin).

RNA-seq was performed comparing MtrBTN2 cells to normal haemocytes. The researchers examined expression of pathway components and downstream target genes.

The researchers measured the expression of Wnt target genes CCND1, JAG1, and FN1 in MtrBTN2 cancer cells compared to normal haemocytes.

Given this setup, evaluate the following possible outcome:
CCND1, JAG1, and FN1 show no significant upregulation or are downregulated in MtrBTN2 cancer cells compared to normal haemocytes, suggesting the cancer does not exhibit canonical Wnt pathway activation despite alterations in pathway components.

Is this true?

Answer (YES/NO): NO